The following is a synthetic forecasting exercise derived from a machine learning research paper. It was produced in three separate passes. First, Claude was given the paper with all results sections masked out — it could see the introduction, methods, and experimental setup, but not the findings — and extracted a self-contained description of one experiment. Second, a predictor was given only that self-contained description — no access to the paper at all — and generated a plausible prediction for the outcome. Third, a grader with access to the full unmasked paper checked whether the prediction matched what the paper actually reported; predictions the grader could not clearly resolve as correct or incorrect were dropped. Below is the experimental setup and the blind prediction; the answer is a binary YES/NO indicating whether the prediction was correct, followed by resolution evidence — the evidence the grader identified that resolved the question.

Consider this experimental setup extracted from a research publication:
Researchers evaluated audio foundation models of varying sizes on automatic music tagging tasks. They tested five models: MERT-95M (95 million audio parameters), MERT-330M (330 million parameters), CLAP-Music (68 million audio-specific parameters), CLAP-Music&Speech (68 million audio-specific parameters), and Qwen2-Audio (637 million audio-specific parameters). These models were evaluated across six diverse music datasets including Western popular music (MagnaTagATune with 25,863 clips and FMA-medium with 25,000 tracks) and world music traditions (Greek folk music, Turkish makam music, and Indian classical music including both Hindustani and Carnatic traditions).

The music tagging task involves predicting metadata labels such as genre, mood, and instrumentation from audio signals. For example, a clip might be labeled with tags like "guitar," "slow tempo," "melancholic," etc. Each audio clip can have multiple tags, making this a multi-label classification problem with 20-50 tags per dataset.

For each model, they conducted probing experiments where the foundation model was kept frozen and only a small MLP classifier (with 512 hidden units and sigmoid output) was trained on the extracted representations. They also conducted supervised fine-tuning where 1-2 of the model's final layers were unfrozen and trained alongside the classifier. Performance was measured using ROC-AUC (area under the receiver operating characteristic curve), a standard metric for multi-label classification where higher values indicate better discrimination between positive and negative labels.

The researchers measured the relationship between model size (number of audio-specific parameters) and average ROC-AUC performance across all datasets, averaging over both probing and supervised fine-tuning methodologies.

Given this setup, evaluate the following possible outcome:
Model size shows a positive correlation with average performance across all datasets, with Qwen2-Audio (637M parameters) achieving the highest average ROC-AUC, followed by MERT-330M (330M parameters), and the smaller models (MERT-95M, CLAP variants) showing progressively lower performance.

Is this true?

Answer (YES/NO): NO